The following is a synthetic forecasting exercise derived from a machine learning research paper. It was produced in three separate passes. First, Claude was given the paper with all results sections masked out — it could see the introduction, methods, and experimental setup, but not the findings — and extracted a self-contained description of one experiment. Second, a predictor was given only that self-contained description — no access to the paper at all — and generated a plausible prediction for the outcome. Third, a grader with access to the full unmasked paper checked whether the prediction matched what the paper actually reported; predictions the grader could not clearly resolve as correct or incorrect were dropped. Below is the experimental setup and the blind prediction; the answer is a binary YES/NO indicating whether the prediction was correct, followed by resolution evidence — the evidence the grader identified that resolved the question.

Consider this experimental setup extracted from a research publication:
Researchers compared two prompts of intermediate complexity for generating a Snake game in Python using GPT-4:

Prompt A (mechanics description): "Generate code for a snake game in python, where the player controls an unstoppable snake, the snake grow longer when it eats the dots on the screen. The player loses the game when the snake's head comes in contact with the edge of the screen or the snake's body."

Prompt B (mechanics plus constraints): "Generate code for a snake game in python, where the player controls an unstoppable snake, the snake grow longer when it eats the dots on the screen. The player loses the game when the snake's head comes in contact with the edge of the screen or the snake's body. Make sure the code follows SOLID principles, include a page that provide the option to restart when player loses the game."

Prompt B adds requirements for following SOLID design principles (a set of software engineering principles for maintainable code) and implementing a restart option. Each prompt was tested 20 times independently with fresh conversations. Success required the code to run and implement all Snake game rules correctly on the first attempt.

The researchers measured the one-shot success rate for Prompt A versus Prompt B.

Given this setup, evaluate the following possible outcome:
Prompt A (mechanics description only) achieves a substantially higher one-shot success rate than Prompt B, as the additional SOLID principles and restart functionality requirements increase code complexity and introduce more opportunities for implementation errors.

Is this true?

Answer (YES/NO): YES